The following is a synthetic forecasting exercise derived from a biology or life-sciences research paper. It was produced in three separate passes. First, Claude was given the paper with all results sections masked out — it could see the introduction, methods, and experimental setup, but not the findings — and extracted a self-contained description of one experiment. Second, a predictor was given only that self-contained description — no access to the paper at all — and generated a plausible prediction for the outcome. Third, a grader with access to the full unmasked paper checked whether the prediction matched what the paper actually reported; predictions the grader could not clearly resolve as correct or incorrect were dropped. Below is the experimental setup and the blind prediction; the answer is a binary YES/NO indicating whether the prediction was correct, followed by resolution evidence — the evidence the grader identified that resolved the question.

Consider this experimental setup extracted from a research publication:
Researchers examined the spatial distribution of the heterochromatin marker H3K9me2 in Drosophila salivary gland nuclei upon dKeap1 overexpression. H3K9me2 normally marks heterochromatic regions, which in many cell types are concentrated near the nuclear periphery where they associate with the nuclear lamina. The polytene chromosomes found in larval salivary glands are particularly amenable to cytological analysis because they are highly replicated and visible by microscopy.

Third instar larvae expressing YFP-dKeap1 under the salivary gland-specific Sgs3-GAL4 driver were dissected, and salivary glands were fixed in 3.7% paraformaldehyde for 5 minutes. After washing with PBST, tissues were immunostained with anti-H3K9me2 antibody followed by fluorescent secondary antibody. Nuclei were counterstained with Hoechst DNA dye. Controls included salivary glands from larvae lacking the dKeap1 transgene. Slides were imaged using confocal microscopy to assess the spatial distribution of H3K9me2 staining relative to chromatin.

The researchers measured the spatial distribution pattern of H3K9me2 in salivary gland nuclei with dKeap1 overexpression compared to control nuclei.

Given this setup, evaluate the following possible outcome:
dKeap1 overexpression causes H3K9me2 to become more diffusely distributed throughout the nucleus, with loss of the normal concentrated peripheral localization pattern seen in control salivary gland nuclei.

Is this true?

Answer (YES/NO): NO